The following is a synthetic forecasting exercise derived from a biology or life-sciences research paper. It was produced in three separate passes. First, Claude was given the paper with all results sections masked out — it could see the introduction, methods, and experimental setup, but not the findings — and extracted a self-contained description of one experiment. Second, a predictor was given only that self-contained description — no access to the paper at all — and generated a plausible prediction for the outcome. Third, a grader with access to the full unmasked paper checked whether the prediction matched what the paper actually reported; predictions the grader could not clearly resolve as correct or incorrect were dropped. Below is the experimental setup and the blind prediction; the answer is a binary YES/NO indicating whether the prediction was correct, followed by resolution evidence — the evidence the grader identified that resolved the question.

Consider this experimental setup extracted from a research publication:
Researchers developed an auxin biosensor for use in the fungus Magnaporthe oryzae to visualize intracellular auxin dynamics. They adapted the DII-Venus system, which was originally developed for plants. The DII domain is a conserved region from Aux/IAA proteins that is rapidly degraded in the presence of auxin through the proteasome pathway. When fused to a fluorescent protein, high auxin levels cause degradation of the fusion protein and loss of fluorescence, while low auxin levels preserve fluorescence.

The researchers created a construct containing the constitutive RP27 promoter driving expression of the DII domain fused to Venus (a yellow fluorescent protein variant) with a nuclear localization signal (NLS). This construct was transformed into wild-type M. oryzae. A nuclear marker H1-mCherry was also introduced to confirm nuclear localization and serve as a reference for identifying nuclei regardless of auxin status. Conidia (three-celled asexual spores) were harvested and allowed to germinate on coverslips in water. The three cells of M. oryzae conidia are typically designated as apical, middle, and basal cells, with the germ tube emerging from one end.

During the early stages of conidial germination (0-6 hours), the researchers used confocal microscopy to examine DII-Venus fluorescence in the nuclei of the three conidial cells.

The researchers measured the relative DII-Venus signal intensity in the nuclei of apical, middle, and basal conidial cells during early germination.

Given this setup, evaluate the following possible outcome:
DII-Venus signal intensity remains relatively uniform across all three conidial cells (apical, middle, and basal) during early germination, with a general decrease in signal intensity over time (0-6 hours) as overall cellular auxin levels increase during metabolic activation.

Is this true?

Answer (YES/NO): NO